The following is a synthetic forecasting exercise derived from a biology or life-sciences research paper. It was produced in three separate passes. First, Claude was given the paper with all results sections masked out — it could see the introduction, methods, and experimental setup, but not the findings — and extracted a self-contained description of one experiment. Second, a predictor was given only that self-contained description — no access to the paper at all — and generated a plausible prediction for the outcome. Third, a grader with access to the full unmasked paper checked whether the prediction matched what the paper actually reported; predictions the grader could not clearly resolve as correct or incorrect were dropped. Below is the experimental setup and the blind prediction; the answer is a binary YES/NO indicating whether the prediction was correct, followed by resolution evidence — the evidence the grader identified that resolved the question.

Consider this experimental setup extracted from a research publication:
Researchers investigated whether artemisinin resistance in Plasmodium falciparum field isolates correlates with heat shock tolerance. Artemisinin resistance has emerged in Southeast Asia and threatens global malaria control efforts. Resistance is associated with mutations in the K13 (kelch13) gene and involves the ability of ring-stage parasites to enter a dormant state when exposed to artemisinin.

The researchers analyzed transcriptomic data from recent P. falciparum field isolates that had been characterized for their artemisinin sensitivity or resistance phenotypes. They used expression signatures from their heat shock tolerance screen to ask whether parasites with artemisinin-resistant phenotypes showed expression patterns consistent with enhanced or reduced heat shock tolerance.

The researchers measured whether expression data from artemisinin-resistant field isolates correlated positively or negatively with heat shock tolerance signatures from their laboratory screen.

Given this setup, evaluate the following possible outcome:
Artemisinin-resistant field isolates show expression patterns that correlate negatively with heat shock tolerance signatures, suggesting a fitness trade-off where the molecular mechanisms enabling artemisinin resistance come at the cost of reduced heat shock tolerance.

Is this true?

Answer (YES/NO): NO